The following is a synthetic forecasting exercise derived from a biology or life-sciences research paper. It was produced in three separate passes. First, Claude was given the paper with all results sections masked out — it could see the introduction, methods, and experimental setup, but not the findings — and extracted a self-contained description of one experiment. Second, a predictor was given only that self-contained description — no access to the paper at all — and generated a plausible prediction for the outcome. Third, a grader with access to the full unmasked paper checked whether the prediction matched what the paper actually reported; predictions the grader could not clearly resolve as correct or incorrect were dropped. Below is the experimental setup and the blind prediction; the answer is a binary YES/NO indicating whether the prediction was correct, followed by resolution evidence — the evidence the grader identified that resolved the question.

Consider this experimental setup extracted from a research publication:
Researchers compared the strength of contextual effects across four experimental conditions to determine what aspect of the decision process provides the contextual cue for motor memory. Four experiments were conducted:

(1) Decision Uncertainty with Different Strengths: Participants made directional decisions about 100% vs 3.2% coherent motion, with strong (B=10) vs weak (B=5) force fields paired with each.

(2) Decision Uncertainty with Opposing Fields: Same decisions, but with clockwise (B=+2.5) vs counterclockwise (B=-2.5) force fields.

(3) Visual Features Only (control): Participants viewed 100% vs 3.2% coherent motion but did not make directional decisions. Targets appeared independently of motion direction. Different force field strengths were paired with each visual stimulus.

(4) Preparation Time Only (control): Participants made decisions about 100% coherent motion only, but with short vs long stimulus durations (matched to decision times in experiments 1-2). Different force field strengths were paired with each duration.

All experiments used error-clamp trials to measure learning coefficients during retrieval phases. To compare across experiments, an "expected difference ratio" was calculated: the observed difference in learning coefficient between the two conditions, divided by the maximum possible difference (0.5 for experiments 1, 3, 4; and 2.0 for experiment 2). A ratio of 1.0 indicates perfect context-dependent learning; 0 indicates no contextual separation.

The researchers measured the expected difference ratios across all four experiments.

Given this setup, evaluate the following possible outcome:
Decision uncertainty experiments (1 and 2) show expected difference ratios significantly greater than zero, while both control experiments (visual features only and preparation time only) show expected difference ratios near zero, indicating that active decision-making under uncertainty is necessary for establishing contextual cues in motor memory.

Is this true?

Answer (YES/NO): YES